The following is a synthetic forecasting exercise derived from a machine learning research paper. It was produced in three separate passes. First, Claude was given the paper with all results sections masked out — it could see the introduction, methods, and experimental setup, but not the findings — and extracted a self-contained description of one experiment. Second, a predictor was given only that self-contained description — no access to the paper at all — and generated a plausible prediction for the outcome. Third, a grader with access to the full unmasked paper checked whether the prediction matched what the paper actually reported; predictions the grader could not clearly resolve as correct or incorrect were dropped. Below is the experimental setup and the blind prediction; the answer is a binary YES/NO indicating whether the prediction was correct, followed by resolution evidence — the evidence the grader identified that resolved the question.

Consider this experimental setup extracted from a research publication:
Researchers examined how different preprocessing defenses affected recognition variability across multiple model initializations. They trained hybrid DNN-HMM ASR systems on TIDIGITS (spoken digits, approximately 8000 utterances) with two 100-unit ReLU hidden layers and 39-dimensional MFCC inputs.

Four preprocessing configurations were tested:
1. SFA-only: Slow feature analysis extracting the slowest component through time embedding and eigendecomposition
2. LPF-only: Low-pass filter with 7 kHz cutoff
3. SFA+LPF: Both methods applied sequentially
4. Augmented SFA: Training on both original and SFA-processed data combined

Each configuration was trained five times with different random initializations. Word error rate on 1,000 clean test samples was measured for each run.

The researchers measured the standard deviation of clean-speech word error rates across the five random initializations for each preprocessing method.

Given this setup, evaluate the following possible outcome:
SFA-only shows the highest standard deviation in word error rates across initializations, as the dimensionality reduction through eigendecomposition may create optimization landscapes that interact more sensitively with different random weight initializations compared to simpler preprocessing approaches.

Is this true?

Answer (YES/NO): NO